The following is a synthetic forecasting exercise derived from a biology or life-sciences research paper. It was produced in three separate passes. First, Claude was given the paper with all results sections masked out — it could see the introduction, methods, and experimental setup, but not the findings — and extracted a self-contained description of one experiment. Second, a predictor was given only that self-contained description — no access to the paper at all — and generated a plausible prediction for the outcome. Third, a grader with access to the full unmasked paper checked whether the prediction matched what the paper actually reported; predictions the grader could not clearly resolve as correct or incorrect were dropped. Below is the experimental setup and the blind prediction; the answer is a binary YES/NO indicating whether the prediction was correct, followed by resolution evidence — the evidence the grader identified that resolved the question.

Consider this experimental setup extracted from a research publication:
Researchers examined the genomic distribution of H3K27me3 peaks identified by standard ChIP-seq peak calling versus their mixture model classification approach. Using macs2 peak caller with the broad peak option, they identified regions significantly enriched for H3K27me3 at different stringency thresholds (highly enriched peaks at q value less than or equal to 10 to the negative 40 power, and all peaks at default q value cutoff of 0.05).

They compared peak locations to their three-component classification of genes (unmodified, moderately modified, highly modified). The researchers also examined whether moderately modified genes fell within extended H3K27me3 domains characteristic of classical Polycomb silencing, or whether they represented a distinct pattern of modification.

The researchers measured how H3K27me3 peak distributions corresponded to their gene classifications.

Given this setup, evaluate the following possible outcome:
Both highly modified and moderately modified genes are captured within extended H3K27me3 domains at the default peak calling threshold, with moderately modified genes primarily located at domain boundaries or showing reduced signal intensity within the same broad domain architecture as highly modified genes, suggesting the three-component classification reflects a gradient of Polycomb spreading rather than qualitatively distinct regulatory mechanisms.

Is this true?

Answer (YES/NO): NO